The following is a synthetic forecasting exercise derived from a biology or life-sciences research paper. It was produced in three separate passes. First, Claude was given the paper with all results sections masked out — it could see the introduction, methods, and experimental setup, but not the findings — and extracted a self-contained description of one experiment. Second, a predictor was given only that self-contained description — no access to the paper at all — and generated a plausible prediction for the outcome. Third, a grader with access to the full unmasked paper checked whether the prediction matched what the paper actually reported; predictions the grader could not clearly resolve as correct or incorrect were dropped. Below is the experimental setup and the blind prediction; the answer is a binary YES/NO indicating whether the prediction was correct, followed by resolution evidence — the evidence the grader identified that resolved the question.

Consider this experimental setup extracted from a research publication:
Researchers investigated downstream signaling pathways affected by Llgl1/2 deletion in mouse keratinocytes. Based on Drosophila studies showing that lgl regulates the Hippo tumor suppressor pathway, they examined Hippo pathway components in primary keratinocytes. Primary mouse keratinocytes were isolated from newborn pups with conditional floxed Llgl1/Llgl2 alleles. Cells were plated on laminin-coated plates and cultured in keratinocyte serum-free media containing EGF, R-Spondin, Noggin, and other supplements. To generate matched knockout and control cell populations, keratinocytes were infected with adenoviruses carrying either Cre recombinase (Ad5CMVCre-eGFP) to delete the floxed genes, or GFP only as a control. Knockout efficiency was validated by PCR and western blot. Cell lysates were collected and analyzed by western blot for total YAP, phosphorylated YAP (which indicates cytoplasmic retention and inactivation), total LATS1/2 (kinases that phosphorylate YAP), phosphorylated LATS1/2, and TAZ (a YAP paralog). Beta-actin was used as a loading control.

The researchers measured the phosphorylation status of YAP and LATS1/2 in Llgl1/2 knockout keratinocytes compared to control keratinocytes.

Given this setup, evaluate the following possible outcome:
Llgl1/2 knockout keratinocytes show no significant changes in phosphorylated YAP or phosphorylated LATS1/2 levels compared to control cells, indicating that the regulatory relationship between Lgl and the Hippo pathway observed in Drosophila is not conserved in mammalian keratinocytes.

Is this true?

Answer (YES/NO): NO